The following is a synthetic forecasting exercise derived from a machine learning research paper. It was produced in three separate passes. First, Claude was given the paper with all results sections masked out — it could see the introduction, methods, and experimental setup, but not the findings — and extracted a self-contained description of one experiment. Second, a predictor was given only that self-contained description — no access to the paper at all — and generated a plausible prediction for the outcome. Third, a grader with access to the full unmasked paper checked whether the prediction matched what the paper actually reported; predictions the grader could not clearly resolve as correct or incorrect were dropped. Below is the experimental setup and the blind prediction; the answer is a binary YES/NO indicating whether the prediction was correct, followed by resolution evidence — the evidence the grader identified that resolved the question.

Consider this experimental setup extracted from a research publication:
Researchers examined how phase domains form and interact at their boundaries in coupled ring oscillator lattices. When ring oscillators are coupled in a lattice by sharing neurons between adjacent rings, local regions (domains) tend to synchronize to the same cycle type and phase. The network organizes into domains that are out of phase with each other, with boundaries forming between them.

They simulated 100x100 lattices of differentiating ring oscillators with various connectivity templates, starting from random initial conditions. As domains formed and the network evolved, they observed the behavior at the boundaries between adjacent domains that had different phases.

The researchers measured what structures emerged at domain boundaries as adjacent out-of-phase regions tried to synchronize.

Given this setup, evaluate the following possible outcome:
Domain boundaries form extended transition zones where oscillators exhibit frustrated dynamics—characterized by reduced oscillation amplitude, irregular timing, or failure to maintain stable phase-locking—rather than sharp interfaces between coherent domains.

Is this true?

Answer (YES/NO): NO